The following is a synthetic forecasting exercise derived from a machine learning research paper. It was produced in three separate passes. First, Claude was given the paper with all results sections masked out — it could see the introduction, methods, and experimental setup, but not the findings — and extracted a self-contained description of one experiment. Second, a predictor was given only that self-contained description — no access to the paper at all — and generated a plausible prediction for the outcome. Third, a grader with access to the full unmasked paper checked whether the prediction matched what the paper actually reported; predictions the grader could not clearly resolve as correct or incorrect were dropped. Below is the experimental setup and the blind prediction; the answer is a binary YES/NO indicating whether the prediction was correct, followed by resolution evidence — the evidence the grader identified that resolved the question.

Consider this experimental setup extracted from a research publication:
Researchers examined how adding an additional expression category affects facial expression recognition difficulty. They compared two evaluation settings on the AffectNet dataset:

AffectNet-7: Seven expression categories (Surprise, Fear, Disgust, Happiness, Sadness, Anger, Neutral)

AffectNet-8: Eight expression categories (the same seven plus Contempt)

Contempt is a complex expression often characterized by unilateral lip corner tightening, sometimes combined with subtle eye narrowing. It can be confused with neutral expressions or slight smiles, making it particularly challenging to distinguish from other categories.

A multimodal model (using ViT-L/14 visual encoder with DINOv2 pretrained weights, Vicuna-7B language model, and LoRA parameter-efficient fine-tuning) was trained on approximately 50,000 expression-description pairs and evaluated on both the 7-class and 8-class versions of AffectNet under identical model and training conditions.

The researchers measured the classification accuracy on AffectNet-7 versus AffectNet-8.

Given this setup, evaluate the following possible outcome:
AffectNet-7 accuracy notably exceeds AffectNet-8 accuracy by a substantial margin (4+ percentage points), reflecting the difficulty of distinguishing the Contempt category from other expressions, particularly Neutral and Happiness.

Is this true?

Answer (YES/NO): NO